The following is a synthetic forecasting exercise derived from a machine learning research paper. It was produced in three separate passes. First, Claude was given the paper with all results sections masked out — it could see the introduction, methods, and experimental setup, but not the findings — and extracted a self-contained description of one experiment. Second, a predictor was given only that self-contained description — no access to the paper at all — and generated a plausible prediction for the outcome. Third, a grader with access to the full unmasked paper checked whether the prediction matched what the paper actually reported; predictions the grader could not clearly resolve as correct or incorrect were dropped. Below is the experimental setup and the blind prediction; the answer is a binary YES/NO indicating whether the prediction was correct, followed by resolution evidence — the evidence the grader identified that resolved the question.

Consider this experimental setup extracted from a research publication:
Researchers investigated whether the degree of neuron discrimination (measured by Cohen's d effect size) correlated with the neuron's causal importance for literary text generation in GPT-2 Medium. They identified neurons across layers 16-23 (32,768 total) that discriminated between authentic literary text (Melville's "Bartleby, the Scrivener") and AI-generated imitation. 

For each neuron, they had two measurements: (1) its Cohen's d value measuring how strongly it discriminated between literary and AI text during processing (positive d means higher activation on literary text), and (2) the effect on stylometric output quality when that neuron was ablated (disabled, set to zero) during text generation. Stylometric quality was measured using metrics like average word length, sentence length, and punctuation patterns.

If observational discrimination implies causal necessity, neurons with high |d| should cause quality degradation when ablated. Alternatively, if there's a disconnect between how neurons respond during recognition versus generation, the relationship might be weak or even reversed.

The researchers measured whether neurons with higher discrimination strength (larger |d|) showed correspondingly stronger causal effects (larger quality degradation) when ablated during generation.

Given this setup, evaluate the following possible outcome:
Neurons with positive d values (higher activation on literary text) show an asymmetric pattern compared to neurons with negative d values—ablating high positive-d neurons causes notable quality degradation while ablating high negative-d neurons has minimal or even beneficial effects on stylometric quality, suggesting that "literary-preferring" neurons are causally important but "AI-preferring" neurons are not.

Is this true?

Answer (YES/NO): NO